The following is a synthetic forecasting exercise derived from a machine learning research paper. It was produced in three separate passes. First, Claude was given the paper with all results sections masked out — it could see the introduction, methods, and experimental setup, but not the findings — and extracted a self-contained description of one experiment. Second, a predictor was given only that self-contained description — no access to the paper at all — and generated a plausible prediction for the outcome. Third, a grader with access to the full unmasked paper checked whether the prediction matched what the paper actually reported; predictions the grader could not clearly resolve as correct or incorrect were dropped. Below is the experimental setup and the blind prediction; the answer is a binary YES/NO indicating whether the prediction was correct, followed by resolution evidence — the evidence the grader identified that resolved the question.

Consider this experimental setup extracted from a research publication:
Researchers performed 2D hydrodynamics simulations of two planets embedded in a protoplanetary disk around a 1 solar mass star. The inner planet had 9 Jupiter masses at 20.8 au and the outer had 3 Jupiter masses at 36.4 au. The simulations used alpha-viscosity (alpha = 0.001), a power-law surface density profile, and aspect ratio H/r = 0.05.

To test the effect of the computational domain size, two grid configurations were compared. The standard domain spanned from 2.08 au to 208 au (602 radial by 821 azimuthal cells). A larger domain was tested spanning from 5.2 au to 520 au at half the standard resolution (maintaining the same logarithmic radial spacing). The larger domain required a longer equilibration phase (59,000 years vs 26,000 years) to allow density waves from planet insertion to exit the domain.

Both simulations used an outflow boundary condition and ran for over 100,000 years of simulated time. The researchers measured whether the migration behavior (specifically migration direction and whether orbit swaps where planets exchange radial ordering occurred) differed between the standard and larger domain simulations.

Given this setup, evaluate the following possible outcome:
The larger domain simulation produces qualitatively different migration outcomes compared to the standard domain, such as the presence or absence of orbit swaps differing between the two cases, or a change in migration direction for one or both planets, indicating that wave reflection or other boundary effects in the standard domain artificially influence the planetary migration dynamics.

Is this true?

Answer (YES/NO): YES